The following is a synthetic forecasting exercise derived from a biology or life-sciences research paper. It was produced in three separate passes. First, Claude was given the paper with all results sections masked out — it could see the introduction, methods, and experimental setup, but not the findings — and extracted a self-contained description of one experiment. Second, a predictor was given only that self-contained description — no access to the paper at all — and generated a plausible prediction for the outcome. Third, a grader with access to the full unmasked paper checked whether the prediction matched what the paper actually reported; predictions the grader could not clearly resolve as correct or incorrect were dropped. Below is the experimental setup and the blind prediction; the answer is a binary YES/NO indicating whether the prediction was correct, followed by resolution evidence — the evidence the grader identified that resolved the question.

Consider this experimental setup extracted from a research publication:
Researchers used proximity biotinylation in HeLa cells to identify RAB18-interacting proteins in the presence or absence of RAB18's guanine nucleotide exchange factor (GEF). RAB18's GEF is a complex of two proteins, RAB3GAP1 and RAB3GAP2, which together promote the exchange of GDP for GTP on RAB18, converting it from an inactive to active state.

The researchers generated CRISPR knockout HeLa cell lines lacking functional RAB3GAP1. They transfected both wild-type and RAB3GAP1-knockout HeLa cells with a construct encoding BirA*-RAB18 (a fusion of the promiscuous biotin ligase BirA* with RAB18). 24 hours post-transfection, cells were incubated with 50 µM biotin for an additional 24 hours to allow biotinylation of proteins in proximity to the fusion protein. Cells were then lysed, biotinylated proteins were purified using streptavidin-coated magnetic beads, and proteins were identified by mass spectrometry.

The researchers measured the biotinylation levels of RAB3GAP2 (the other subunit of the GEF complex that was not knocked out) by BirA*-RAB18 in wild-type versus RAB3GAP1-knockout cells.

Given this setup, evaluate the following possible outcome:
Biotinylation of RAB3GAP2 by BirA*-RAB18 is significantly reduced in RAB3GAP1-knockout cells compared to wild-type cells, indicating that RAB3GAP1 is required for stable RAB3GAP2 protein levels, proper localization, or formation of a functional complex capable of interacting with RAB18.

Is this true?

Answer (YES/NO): YES